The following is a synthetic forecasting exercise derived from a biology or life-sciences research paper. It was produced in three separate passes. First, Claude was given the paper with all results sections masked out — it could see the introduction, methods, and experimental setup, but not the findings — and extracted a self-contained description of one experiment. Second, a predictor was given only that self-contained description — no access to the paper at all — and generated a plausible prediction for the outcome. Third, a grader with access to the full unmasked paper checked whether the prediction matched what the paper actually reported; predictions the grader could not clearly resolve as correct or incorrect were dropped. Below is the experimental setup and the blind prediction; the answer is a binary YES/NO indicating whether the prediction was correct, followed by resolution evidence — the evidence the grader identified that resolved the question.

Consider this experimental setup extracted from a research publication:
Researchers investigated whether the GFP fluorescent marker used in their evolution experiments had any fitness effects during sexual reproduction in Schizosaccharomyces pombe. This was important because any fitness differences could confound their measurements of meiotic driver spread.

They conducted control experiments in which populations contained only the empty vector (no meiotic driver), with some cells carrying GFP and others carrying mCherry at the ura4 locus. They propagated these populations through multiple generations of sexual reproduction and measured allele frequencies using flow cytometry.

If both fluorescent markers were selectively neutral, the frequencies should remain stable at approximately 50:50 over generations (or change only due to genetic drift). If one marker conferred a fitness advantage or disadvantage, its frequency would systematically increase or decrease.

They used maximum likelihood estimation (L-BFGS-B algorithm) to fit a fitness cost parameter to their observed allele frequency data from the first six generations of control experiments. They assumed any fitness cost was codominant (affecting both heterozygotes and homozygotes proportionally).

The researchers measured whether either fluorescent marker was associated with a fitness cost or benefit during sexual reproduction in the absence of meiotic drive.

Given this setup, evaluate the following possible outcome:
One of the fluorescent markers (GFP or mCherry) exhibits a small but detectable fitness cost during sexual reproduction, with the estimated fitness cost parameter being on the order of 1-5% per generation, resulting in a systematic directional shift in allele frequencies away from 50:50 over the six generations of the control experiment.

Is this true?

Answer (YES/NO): NO